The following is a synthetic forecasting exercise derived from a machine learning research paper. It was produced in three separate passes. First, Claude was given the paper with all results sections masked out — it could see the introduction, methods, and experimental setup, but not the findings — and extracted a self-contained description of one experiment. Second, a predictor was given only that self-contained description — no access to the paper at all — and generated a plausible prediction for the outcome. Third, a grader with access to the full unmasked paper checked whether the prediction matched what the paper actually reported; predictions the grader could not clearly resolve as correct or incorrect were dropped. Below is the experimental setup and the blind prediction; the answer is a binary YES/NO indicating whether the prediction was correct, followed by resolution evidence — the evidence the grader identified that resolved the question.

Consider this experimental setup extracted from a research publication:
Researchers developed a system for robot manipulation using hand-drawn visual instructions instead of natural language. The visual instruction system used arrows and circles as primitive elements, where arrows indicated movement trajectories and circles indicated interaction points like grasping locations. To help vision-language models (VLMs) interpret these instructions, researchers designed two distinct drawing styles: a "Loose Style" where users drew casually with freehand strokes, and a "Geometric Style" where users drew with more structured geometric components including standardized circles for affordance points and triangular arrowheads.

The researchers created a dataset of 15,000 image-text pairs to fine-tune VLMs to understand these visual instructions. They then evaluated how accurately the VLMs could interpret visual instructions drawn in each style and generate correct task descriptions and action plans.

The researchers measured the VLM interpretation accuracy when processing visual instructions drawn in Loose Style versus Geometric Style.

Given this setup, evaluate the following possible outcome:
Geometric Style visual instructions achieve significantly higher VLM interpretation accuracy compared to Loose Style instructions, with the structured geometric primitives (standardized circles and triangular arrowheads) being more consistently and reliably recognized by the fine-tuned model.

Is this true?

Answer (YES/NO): YES